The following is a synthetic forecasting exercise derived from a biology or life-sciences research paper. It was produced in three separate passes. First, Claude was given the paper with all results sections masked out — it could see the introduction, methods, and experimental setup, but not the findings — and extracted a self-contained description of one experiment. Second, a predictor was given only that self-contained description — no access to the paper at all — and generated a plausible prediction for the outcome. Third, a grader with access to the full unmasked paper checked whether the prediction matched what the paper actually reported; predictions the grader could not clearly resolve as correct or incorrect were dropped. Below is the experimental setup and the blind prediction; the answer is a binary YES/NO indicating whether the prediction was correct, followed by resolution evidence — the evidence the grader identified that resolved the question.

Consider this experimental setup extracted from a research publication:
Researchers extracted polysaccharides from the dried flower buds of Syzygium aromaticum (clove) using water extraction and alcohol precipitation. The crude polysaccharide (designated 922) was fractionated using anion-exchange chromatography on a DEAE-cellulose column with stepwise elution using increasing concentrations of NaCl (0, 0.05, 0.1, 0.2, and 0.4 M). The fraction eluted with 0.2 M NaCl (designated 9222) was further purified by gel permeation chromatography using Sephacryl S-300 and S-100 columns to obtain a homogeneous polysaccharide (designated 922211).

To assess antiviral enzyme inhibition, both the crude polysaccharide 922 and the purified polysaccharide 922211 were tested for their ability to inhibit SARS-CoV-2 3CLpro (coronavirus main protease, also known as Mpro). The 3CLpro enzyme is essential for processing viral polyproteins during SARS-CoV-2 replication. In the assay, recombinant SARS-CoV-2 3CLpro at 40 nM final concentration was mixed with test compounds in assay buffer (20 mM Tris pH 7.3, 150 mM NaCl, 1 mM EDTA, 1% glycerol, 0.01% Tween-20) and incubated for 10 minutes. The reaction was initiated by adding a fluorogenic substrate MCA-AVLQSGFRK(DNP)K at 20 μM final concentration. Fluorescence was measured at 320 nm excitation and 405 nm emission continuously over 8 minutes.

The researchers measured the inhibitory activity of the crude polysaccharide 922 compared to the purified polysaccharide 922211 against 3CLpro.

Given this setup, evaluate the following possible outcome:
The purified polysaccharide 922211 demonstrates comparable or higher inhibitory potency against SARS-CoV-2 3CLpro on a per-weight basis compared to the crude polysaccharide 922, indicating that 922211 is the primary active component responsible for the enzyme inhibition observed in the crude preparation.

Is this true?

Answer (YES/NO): YES